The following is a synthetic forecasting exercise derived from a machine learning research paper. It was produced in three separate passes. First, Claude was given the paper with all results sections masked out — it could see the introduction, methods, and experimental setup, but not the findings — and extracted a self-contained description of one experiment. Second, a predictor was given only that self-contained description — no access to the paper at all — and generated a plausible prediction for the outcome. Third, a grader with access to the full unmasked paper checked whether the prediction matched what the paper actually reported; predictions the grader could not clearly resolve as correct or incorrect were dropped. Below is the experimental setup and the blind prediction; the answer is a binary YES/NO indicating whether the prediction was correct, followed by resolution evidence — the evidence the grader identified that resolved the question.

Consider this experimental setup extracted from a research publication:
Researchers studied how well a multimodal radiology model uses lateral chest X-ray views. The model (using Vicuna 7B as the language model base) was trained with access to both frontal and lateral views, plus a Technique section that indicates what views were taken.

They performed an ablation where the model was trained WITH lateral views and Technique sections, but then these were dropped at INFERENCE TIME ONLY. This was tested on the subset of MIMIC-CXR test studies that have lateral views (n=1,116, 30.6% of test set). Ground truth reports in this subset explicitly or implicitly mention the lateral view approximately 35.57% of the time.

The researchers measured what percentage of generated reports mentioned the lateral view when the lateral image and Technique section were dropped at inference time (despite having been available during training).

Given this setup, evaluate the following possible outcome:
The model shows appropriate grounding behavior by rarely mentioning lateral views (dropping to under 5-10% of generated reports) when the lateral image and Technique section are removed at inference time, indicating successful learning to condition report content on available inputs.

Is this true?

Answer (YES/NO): YES